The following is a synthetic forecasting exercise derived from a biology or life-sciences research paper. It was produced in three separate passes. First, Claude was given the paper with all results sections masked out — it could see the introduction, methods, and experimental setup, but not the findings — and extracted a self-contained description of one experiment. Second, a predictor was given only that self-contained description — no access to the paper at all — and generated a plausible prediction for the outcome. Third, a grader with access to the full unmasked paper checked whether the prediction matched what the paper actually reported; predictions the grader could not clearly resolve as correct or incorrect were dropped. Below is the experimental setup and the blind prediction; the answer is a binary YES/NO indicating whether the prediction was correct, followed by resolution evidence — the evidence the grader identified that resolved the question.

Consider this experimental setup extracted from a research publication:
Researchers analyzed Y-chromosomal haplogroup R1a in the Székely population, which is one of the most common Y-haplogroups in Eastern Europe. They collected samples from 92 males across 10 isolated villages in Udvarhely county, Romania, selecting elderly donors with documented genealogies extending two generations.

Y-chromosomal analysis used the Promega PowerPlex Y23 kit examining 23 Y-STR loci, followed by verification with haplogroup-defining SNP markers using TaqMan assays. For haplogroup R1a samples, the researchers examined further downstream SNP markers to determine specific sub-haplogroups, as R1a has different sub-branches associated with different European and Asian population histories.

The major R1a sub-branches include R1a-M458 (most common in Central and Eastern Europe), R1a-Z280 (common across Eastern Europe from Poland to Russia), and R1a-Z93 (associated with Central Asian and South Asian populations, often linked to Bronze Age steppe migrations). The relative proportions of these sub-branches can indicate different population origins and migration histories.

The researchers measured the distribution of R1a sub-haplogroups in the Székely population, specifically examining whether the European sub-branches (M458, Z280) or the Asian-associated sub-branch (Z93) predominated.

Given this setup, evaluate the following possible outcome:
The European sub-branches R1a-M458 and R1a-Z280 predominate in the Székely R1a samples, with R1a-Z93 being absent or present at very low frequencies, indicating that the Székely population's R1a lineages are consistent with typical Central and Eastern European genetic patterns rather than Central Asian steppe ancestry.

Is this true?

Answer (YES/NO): YES